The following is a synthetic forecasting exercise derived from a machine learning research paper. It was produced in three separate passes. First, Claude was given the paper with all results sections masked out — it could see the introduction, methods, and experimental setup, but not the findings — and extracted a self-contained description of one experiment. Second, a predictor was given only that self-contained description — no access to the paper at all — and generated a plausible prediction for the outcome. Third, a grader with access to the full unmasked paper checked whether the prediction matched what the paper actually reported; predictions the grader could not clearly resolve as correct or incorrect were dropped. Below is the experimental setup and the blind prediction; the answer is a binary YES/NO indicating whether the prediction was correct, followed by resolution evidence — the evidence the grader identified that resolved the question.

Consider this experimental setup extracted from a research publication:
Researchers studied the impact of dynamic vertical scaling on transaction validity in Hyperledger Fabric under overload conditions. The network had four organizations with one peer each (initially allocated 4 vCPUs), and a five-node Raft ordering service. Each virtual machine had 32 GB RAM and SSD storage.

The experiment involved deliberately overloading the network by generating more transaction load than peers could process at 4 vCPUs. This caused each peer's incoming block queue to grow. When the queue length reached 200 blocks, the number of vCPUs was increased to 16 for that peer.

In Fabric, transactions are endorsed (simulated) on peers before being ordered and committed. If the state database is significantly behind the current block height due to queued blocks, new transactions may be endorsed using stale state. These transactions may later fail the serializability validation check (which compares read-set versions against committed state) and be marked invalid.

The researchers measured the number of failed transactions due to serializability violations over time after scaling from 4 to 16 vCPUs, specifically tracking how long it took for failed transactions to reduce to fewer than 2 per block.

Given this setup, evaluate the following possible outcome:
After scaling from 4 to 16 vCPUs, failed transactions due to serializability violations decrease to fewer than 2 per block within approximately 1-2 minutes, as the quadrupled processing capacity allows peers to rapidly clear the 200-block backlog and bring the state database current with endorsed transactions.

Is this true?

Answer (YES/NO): NO